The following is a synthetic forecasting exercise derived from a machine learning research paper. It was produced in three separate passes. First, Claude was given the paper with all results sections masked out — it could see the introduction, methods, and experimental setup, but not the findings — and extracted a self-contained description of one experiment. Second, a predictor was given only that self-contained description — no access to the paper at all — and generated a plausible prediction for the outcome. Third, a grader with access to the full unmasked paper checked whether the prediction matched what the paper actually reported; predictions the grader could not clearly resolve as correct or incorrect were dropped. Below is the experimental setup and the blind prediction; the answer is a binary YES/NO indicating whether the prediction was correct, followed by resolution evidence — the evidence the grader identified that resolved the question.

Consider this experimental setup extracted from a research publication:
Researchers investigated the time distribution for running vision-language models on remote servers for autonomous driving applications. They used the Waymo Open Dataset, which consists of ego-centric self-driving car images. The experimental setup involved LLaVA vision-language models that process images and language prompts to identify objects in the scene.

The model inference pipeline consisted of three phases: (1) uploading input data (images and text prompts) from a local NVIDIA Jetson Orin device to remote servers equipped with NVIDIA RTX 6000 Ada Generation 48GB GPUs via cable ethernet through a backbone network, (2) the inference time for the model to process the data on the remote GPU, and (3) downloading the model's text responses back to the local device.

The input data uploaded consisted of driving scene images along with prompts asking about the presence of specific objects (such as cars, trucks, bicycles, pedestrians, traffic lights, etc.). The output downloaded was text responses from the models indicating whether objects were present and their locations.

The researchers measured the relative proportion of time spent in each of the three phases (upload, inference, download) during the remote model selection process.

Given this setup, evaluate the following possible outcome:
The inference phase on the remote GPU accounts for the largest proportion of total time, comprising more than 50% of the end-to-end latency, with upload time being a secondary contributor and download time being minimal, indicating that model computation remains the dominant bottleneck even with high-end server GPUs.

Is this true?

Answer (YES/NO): YES